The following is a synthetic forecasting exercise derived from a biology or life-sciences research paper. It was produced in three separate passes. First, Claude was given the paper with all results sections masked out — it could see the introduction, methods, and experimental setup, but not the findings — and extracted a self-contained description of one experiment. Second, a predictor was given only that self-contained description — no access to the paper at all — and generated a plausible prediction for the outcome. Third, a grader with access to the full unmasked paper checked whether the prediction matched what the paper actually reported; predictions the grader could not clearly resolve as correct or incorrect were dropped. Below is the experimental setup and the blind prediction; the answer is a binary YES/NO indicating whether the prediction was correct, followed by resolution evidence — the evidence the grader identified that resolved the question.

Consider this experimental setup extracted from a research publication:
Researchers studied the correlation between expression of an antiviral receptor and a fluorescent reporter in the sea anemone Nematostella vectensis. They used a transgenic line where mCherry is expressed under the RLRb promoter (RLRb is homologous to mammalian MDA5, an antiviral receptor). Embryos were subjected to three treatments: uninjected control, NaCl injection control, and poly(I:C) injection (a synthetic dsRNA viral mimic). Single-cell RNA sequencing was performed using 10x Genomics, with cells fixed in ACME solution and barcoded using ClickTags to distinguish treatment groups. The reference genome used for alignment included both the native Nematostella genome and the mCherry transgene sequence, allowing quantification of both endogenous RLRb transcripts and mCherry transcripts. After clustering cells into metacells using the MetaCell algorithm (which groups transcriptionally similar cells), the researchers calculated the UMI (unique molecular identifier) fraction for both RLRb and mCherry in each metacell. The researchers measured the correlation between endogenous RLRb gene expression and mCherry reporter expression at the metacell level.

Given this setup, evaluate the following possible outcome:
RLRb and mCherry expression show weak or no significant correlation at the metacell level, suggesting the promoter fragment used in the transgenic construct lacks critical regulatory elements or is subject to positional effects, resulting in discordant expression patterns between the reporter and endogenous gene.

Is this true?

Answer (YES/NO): NO